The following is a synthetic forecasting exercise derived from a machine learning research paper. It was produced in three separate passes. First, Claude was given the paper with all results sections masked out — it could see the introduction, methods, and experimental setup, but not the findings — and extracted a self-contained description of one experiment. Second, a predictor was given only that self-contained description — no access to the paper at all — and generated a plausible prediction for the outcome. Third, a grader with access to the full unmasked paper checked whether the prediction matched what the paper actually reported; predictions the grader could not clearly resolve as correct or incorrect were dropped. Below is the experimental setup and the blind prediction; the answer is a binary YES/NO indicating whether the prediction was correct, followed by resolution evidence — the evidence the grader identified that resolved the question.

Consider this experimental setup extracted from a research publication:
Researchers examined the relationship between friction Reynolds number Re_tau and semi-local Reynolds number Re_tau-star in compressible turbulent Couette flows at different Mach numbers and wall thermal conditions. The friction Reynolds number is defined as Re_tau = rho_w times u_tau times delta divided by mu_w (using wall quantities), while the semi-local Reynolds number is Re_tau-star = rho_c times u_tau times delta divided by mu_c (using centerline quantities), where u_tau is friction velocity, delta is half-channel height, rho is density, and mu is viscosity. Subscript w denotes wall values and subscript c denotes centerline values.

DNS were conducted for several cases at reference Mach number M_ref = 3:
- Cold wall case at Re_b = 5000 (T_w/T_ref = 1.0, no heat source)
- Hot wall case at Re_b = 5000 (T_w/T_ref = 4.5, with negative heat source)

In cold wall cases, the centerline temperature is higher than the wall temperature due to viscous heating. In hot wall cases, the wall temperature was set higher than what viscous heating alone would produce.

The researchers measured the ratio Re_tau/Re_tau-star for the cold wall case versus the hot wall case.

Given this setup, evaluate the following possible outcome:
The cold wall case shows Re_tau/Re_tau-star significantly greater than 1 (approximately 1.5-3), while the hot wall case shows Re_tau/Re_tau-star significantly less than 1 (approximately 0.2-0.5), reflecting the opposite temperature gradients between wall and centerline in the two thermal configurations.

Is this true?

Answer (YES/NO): YES